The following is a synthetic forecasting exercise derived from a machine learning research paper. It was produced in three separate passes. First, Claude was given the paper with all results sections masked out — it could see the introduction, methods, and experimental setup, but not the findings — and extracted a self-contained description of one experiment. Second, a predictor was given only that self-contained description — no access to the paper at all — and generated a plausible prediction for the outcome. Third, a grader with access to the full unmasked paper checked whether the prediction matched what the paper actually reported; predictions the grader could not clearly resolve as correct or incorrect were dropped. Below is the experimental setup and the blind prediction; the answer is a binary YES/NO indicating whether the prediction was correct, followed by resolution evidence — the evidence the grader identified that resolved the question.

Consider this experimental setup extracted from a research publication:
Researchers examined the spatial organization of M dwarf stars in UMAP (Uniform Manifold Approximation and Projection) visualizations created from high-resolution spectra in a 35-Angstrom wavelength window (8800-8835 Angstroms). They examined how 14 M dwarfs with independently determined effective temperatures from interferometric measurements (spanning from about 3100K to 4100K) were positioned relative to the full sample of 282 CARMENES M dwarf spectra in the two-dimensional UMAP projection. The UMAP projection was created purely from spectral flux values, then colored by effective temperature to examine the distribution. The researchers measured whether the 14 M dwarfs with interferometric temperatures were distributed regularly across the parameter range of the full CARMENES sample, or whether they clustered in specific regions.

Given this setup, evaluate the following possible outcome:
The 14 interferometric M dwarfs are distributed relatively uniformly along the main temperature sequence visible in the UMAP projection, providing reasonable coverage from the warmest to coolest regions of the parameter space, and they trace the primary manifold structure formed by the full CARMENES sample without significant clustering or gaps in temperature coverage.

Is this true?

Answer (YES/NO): YES